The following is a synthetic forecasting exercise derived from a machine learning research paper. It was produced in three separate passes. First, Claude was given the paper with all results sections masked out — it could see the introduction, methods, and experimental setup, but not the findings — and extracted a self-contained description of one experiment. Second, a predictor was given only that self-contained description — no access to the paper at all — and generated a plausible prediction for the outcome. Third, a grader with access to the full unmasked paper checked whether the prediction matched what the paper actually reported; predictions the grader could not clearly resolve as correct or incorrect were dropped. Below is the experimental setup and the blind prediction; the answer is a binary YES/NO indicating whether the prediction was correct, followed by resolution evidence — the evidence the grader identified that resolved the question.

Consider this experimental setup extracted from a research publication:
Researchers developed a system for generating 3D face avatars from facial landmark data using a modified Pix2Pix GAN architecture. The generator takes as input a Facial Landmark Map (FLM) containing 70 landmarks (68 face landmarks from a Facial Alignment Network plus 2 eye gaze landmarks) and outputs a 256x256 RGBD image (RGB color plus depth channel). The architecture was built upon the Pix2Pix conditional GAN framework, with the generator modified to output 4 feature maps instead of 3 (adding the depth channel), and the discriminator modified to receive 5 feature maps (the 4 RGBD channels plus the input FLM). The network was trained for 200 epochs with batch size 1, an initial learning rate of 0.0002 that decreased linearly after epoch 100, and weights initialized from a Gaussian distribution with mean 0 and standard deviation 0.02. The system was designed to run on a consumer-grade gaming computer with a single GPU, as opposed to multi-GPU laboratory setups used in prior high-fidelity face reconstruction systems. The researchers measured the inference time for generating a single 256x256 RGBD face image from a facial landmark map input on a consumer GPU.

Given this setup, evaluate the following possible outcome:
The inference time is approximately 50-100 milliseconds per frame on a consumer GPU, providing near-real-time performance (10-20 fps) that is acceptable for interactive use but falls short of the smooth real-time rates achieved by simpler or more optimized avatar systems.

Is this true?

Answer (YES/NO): NO